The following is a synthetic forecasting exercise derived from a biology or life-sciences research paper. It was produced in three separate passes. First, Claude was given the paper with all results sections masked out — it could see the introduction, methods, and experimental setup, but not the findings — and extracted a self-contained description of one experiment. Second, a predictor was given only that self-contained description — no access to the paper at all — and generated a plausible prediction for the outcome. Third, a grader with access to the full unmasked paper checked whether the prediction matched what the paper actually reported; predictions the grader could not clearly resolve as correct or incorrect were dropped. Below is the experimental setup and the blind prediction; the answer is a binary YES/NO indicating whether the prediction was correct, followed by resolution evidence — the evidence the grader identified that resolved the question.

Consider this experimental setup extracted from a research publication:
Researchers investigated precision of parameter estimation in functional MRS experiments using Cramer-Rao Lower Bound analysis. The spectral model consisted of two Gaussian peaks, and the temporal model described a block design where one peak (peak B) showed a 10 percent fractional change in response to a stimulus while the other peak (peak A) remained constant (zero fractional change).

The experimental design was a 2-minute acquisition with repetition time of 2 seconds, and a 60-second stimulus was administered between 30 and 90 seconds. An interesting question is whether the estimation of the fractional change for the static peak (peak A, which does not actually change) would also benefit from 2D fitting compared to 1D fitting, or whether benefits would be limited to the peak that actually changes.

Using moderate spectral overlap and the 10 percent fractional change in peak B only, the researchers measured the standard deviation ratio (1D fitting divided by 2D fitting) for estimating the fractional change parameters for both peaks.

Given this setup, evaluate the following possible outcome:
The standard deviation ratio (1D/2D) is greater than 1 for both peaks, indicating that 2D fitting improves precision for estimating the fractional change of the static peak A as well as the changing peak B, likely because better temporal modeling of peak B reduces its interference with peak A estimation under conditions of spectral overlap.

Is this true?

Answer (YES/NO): YES